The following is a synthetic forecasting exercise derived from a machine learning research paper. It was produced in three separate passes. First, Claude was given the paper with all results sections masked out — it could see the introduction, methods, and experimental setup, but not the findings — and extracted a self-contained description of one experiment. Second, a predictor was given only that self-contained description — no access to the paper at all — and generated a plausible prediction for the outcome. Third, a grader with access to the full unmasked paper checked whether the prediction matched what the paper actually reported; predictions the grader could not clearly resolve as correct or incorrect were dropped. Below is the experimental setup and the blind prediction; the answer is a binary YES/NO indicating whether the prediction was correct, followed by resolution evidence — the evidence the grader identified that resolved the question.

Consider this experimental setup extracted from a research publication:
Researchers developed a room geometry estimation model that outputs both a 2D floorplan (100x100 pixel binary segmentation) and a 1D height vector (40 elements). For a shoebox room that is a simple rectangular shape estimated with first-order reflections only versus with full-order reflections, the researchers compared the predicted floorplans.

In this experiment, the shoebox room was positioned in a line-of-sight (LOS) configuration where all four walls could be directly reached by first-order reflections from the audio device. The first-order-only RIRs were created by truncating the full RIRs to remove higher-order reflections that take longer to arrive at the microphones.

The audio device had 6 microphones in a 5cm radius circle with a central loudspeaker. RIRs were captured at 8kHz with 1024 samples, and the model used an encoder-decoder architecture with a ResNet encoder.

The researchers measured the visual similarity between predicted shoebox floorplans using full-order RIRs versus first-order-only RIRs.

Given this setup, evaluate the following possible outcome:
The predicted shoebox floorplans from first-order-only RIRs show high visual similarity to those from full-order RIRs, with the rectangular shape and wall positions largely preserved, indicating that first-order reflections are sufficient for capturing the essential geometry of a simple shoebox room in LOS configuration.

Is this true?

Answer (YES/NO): YES